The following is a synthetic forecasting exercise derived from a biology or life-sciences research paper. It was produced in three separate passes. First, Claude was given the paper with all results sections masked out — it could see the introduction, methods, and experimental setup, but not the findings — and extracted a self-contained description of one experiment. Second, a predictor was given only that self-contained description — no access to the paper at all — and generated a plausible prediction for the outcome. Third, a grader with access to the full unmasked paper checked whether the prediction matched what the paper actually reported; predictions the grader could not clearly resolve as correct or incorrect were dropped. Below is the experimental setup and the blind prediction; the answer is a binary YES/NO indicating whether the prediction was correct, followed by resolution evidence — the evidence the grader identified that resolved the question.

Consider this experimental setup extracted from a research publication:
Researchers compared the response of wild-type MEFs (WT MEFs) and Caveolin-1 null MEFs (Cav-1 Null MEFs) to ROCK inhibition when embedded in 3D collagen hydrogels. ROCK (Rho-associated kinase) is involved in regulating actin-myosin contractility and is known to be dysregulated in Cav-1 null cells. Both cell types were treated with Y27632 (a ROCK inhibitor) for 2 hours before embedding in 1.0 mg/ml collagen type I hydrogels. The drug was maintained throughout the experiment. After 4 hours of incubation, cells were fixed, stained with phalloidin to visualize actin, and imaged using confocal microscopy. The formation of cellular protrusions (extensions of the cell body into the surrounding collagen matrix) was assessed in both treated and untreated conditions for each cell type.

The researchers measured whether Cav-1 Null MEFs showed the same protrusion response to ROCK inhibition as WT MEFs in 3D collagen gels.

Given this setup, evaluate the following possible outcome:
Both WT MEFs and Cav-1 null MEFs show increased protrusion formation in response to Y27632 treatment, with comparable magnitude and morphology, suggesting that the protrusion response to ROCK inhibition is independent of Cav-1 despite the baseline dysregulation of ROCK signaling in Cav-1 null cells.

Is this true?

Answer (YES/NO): NO